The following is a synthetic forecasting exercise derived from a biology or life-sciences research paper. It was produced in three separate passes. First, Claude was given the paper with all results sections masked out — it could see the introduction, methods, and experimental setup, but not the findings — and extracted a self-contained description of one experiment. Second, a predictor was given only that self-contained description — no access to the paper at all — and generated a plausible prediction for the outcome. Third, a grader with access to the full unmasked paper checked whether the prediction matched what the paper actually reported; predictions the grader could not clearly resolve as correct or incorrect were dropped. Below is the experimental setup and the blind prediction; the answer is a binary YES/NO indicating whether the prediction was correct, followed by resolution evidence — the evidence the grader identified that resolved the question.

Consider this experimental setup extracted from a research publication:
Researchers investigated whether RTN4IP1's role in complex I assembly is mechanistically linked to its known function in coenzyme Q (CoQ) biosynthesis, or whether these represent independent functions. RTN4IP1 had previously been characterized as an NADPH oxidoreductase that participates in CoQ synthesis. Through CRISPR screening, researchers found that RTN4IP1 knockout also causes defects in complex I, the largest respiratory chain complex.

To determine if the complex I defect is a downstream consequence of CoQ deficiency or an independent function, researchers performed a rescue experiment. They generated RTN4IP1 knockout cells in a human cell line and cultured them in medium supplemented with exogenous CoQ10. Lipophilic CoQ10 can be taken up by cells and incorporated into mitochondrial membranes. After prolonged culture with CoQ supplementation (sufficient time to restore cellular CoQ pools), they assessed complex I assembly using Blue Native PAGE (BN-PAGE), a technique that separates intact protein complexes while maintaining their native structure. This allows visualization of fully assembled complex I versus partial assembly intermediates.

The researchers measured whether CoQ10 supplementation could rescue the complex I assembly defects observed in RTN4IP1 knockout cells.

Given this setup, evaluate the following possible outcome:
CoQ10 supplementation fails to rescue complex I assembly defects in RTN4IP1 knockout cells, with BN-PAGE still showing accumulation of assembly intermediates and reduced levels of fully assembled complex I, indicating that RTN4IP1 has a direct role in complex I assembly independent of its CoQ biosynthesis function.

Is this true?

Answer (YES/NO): YES